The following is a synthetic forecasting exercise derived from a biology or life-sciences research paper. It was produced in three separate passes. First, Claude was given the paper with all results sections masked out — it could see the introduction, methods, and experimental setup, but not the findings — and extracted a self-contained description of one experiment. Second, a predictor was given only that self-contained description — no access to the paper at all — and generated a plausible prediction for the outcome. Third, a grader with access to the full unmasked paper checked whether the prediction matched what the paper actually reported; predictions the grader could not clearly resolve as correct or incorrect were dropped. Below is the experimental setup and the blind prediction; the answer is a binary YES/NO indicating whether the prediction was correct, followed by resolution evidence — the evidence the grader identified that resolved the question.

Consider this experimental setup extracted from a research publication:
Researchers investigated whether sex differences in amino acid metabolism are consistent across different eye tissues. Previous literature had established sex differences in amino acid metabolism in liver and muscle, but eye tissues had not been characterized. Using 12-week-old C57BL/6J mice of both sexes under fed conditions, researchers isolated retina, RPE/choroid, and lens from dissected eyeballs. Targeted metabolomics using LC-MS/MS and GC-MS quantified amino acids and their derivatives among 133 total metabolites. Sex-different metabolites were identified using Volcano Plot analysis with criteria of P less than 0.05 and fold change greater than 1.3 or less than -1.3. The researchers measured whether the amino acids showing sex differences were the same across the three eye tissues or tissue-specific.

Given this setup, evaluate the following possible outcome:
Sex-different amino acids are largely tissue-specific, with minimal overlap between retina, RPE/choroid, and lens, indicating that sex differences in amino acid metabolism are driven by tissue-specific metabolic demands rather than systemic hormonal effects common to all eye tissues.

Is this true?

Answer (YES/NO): YES